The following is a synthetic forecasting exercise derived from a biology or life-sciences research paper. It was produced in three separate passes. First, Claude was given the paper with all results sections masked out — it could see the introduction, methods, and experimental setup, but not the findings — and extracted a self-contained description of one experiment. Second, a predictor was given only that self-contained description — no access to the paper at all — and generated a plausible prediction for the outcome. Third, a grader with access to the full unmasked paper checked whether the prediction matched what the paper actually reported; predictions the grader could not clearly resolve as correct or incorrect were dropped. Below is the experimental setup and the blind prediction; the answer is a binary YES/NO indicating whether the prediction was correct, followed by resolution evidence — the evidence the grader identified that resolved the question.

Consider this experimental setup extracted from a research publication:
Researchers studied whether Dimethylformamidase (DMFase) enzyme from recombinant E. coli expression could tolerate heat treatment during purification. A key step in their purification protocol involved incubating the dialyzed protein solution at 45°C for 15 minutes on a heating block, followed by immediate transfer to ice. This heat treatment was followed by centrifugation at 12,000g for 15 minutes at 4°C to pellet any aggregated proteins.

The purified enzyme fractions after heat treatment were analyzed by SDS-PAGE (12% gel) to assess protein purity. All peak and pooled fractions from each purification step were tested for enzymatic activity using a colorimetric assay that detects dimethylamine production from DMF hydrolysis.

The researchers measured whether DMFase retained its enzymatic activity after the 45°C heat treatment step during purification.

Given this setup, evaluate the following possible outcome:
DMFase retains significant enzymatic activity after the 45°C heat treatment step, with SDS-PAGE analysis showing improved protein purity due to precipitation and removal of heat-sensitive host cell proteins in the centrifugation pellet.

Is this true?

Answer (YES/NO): YES